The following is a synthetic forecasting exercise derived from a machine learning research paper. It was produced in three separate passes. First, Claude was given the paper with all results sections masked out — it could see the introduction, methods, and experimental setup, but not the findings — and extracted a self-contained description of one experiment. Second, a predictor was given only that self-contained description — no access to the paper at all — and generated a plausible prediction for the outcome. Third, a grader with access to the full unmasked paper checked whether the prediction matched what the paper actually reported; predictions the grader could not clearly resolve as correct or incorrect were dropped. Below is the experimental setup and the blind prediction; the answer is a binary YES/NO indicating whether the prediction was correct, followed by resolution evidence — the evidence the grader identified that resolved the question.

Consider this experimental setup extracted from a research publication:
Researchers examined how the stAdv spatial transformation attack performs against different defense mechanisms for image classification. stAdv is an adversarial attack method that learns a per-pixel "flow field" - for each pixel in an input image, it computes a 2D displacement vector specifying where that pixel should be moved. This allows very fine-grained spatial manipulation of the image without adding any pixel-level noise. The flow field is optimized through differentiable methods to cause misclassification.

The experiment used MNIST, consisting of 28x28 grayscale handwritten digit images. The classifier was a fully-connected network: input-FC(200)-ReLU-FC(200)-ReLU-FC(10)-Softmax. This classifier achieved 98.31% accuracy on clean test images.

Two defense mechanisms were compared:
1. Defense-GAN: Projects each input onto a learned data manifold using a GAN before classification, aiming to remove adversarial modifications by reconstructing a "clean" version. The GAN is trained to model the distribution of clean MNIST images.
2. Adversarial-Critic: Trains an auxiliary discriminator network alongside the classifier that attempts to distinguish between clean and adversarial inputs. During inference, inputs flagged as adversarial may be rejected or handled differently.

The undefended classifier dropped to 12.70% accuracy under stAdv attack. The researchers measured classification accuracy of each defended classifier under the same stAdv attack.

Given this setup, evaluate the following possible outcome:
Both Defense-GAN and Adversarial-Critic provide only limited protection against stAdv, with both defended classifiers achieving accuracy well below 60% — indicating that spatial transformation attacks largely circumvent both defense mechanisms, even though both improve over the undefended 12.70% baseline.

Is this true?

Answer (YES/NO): NO